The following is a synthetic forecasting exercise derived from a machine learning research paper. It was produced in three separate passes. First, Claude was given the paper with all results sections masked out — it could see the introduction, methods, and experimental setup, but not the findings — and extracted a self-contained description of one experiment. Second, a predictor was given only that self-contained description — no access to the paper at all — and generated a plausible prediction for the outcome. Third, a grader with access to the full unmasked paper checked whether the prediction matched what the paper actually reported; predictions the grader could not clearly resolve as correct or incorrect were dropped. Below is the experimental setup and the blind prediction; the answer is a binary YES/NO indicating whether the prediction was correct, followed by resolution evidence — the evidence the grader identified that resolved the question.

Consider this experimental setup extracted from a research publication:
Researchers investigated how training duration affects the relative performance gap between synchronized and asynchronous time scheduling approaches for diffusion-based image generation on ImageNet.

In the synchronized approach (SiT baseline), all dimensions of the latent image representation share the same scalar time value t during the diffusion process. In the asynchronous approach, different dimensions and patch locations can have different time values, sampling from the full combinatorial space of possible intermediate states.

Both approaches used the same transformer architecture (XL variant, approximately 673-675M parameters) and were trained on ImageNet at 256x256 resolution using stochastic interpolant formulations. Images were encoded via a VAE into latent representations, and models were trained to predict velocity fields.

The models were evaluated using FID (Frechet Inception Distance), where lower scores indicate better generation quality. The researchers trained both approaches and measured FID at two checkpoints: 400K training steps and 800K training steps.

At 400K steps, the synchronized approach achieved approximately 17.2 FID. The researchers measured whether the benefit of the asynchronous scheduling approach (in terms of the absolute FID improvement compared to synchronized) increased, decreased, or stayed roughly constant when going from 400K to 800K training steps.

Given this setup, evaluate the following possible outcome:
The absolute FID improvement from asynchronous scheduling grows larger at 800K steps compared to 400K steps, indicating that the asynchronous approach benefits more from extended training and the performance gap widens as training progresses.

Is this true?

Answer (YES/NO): NO